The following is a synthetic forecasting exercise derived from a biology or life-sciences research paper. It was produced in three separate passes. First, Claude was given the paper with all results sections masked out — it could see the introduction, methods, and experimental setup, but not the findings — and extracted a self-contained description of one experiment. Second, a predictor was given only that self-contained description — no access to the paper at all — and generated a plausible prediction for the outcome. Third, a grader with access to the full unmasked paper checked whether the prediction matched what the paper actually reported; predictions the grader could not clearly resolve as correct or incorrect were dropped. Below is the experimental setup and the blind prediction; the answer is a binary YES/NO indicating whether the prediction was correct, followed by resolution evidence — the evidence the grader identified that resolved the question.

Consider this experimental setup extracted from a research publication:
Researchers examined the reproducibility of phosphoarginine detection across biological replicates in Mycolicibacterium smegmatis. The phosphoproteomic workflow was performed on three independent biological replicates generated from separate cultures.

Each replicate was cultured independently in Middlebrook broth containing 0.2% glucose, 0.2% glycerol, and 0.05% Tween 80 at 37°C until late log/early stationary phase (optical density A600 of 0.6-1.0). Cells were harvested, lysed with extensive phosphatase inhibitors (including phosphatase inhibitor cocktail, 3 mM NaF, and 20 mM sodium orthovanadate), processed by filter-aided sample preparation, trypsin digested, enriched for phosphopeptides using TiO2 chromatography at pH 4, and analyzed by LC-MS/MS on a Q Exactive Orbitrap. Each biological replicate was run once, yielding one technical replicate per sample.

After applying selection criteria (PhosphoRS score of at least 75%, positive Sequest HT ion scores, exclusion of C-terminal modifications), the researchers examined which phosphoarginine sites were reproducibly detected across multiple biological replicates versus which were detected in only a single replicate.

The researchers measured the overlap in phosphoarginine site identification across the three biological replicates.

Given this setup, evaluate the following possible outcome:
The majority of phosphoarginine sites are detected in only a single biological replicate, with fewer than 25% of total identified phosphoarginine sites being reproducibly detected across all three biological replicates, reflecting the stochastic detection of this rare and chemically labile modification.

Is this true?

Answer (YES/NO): YES